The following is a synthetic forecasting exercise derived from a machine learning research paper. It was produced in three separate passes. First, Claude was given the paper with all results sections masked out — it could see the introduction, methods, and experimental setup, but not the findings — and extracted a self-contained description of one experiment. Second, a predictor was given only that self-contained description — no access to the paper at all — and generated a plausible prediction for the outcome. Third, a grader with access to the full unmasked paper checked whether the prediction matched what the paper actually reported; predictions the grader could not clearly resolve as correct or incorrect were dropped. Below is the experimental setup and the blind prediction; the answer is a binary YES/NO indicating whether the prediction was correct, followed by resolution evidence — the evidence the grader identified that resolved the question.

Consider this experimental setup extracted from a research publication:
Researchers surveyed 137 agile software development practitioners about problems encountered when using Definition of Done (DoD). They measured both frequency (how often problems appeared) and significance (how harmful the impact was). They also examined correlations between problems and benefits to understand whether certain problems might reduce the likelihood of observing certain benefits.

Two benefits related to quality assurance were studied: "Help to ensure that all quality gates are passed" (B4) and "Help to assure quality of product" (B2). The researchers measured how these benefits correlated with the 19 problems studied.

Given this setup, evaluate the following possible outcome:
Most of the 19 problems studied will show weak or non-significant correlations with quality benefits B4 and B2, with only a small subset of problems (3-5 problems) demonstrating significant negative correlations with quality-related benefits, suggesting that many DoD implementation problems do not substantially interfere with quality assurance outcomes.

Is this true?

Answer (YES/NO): NO